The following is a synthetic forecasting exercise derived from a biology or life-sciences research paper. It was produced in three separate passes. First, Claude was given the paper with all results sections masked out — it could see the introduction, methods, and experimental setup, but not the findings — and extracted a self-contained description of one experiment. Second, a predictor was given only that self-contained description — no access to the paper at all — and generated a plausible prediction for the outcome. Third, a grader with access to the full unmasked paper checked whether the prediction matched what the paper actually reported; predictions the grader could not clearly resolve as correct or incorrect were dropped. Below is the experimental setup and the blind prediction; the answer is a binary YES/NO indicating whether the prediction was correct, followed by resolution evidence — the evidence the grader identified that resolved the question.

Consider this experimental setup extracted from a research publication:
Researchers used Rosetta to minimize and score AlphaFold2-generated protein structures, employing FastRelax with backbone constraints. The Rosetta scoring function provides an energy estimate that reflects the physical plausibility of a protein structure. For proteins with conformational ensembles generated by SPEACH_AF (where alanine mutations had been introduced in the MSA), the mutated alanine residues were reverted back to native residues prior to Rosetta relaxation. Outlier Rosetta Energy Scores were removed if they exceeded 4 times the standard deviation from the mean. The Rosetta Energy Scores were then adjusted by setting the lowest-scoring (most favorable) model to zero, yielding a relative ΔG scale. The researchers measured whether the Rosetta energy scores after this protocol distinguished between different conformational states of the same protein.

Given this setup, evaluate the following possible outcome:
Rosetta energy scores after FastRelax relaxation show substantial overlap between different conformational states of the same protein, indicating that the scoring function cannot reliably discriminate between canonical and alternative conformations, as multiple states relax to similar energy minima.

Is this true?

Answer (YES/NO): NO